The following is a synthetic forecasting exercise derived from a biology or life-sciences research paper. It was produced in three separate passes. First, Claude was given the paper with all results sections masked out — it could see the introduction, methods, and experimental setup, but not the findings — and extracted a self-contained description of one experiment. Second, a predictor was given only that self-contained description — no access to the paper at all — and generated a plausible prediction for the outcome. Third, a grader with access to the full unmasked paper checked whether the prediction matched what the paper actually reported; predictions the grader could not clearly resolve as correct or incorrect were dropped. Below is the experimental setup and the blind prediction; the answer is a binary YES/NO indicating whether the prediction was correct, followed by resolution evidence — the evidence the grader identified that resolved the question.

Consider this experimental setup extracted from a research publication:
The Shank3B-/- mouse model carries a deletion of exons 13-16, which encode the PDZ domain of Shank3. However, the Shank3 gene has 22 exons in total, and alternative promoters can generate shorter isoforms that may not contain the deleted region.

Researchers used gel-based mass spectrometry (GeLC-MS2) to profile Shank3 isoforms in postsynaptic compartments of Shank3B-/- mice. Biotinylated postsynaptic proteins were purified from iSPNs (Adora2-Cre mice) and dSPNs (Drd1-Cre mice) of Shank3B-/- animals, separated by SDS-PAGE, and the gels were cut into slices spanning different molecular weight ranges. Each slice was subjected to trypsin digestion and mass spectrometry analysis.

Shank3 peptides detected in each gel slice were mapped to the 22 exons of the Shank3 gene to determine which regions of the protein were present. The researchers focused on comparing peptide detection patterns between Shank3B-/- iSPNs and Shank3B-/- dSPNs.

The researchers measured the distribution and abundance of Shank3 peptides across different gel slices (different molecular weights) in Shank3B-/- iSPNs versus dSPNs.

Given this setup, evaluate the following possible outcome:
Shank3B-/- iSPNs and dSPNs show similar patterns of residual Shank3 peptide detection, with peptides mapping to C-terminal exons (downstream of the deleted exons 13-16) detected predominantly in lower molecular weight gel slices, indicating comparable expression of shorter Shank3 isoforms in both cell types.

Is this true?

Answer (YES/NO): NO